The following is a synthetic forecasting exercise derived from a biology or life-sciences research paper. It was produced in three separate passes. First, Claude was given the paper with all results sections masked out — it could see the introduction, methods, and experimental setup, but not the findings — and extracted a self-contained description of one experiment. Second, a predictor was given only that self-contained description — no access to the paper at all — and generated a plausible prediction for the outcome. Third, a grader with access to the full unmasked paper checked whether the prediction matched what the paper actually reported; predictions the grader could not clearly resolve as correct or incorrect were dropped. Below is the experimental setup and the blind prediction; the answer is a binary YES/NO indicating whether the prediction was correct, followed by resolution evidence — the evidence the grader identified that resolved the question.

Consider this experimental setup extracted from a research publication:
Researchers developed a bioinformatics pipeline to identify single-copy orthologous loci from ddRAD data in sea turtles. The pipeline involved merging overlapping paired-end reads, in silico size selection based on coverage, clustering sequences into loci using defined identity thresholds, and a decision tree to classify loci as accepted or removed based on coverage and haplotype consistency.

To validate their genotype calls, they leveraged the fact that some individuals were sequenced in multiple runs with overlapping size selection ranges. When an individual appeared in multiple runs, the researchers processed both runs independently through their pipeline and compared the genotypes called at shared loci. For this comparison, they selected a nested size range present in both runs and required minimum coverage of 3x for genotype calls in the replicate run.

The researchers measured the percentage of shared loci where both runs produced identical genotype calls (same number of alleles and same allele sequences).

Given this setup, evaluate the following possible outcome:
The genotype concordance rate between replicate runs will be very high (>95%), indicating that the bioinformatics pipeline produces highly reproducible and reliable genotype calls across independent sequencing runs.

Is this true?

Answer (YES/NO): NO